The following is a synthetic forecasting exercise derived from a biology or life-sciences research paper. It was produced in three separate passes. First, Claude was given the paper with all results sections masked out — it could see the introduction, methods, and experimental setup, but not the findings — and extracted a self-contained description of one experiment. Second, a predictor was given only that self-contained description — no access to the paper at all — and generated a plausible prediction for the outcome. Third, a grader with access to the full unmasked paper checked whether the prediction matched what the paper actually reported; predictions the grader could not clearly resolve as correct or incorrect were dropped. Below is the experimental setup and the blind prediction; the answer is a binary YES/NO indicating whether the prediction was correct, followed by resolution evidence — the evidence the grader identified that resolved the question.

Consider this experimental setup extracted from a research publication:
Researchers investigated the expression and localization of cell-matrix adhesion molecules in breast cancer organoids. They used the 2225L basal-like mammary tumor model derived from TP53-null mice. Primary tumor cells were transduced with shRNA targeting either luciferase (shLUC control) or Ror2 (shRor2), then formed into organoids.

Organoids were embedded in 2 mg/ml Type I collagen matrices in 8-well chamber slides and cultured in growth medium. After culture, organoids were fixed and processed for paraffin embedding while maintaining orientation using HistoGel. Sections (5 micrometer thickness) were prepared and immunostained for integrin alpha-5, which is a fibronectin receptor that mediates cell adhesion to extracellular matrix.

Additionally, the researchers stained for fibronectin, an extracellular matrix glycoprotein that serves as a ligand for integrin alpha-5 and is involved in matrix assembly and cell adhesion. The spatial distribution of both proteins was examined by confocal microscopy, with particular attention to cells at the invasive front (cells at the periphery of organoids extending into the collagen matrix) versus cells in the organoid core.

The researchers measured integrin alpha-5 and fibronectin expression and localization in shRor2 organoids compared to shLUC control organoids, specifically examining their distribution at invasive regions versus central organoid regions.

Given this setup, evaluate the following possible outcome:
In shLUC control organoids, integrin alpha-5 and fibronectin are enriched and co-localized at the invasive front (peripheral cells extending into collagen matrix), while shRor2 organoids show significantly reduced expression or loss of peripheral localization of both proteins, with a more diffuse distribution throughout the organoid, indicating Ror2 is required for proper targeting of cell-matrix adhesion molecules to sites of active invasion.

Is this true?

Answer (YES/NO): NO